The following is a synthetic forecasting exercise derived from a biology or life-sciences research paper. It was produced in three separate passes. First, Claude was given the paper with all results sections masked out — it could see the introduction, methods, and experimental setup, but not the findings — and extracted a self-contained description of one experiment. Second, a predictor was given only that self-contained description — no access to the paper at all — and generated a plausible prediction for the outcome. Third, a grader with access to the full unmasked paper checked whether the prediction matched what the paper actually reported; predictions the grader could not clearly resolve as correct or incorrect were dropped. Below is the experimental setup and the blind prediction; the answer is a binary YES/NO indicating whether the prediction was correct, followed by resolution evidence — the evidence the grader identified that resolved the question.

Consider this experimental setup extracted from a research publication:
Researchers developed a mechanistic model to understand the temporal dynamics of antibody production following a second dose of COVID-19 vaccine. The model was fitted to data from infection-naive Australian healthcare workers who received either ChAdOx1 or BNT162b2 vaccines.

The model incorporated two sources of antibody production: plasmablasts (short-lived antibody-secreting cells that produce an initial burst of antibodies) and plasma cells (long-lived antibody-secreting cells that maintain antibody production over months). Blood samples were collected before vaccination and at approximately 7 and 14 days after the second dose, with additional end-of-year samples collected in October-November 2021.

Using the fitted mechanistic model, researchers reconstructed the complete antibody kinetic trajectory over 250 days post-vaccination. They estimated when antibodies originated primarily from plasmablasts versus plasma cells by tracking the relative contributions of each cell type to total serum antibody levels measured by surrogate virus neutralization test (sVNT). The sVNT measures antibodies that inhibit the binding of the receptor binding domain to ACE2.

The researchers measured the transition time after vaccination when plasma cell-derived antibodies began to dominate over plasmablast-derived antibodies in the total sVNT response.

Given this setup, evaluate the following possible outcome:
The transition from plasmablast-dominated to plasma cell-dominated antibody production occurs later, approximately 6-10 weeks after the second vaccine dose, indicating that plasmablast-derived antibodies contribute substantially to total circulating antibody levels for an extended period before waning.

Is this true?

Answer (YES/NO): YES